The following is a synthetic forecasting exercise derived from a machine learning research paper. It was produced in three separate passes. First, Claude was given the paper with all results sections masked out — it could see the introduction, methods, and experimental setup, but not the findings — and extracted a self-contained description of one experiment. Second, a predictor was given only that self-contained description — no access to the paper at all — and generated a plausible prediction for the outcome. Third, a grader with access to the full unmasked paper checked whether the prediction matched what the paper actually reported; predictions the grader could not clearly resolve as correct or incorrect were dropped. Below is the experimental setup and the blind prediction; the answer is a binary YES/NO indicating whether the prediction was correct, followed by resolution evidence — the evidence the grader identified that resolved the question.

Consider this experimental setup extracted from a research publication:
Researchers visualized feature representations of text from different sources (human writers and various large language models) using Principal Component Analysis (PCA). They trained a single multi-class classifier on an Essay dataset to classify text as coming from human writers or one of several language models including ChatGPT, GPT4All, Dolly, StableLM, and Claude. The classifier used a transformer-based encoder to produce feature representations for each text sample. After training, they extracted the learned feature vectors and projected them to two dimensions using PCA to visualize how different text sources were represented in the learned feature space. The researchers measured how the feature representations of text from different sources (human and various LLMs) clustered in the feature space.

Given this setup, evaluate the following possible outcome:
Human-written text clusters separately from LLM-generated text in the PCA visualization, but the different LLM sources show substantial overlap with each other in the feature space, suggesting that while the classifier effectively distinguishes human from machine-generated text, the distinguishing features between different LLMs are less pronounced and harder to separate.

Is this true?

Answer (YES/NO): YES